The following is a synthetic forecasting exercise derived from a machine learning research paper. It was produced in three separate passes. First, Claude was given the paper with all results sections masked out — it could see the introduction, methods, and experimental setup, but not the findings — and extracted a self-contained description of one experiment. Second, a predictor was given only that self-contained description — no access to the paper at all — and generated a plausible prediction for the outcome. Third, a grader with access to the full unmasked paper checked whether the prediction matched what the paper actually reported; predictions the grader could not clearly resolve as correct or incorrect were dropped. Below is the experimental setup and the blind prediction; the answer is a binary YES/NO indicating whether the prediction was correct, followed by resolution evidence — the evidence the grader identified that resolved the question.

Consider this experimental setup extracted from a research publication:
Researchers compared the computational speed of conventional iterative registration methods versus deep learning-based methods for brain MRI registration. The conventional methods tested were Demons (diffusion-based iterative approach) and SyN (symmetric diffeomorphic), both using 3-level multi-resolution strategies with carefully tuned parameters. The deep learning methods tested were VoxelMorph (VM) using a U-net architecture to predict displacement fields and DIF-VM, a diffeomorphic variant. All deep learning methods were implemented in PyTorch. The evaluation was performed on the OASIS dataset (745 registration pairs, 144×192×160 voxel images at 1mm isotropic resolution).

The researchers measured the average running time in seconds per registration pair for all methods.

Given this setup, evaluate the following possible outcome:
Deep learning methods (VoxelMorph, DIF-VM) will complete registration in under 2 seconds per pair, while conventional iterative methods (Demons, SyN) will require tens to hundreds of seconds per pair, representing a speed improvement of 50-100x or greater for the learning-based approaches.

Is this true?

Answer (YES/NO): NO